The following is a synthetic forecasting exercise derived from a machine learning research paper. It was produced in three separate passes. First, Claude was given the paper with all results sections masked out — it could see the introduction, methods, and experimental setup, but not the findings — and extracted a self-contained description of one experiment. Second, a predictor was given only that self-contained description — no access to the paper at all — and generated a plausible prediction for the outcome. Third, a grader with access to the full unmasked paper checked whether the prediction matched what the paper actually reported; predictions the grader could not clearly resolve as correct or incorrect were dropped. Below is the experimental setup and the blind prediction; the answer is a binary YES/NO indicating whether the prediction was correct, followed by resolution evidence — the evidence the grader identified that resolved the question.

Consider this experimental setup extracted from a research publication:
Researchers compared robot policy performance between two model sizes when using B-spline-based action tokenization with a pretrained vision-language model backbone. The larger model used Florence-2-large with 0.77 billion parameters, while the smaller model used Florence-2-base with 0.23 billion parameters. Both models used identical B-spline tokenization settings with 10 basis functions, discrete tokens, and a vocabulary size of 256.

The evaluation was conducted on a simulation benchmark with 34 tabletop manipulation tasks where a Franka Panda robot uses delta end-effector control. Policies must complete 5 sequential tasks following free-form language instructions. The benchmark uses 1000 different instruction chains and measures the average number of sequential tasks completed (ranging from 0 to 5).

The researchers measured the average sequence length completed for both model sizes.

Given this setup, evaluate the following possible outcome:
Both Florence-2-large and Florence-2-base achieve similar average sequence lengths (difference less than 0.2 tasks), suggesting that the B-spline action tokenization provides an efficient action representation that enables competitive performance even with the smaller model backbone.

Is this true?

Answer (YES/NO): NO